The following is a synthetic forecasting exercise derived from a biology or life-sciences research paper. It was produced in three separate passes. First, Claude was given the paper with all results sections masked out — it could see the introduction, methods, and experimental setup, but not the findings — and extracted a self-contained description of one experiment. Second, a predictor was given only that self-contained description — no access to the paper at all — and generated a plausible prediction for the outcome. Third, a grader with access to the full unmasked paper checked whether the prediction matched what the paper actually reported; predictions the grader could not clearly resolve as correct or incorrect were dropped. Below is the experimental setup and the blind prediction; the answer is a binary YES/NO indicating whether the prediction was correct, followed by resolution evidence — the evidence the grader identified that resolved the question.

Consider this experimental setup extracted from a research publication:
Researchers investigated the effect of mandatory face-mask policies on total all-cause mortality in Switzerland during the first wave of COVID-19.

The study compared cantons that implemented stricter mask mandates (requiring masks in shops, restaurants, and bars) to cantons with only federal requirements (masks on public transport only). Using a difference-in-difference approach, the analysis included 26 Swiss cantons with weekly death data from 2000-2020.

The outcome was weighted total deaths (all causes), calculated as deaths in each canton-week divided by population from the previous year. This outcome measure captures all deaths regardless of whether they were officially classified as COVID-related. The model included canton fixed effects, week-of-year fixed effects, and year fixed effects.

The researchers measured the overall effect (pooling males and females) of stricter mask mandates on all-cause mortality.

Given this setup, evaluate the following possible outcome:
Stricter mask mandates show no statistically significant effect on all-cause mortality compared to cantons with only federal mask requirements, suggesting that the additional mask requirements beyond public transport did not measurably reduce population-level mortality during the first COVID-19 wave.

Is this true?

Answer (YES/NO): YES